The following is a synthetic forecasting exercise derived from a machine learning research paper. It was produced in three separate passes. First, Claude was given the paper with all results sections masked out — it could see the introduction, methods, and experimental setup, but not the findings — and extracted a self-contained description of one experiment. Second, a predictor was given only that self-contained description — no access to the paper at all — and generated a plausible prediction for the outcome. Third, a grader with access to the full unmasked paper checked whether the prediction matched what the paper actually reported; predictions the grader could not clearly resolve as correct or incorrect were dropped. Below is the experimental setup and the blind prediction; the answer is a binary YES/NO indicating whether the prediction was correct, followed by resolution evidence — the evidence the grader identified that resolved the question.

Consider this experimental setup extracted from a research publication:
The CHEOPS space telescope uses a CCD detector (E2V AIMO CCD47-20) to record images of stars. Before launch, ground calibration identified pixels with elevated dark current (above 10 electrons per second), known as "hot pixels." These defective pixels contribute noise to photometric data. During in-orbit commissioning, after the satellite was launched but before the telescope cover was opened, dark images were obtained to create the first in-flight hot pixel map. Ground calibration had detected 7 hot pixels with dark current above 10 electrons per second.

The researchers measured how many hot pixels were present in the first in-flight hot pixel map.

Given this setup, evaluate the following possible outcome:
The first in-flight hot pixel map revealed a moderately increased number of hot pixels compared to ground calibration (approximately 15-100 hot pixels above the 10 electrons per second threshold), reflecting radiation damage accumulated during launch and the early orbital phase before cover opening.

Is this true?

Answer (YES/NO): NO